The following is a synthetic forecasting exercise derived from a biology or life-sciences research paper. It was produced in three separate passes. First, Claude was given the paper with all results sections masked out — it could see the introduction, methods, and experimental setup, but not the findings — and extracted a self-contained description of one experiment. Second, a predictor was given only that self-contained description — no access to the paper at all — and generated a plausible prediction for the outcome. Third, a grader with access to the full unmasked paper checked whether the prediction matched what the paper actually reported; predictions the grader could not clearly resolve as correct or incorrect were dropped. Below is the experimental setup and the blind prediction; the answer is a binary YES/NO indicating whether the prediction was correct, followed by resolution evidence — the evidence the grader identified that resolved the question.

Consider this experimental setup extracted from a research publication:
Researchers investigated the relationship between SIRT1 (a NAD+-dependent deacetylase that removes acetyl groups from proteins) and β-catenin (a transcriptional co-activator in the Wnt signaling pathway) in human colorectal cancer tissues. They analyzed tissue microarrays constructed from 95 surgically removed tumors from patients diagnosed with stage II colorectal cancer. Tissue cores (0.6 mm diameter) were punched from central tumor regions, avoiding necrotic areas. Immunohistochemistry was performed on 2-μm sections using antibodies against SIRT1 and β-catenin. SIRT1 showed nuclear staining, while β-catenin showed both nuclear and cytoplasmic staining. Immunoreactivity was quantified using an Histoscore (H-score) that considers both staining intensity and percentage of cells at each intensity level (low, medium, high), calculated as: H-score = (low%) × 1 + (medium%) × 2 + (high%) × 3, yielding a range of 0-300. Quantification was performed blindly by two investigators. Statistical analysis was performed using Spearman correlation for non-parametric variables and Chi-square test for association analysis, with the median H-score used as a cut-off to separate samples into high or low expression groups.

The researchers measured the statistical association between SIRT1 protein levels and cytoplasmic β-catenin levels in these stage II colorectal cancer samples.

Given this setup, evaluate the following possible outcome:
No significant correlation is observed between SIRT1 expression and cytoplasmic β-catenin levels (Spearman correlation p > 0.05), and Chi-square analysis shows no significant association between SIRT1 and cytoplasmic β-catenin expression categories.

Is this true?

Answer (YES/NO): NO